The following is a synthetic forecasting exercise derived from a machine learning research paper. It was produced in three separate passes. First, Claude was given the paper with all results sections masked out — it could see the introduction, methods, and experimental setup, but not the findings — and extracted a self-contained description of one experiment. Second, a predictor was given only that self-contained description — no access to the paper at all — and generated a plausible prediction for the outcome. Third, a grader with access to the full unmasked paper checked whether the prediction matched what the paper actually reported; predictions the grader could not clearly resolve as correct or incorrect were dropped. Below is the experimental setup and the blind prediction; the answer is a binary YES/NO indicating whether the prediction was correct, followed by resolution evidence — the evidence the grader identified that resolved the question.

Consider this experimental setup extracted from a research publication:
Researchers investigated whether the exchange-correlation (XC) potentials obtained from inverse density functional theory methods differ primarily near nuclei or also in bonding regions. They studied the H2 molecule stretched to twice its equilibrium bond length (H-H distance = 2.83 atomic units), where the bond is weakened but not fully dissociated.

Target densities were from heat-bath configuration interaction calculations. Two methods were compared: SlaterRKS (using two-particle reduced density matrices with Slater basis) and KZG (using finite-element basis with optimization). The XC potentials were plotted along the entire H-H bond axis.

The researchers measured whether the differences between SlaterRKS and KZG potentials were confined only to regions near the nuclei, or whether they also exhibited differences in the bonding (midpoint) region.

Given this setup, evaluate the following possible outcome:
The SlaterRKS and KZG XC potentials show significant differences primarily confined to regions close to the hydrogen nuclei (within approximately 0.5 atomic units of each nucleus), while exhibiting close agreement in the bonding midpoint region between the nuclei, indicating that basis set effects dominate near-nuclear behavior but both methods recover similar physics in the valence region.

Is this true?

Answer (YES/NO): NO